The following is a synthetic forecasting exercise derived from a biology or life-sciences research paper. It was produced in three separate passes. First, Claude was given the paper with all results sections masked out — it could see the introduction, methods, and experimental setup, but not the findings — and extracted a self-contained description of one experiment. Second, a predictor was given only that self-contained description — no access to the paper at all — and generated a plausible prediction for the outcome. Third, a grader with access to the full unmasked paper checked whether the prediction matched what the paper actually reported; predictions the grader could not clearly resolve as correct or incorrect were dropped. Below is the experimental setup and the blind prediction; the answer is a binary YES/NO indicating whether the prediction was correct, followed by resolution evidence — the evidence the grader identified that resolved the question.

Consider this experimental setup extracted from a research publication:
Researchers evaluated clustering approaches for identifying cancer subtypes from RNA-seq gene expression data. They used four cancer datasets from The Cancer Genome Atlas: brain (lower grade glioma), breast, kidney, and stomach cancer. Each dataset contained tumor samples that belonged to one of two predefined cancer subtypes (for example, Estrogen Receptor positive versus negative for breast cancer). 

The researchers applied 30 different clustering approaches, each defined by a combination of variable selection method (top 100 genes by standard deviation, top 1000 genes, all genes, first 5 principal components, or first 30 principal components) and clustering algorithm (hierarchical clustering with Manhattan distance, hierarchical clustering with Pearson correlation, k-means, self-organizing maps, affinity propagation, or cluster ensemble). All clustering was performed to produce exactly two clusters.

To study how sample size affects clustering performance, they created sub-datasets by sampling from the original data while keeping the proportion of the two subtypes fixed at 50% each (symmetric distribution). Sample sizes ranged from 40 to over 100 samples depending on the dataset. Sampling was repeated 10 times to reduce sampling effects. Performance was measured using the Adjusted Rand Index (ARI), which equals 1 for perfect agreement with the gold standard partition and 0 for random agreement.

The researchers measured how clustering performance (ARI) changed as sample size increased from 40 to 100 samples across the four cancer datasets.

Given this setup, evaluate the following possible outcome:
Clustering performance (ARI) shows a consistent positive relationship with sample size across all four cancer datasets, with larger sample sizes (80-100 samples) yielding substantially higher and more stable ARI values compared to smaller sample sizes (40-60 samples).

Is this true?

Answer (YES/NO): NO